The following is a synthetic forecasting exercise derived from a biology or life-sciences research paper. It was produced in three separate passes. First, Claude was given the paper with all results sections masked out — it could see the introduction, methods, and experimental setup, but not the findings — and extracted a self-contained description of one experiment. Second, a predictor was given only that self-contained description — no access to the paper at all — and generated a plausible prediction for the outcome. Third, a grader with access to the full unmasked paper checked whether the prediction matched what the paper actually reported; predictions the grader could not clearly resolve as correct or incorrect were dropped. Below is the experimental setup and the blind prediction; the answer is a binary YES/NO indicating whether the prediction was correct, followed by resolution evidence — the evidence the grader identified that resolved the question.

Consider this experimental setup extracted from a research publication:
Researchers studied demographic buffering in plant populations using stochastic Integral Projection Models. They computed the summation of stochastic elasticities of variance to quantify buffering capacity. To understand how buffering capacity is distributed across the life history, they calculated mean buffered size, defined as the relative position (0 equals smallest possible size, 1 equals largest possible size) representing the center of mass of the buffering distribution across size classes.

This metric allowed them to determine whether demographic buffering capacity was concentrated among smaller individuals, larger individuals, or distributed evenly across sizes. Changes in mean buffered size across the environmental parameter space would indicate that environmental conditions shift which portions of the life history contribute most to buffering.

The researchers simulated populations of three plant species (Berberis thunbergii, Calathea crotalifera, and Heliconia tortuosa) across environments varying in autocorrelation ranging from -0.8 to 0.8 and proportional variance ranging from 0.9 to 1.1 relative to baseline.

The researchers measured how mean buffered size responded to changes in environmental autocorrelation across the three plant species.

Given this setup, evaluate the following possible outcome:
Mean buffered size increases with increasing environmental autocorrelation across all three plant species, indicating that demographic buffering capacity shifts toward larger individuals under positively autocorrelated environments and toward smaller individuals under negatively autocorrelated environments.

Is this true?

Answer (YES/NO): NO